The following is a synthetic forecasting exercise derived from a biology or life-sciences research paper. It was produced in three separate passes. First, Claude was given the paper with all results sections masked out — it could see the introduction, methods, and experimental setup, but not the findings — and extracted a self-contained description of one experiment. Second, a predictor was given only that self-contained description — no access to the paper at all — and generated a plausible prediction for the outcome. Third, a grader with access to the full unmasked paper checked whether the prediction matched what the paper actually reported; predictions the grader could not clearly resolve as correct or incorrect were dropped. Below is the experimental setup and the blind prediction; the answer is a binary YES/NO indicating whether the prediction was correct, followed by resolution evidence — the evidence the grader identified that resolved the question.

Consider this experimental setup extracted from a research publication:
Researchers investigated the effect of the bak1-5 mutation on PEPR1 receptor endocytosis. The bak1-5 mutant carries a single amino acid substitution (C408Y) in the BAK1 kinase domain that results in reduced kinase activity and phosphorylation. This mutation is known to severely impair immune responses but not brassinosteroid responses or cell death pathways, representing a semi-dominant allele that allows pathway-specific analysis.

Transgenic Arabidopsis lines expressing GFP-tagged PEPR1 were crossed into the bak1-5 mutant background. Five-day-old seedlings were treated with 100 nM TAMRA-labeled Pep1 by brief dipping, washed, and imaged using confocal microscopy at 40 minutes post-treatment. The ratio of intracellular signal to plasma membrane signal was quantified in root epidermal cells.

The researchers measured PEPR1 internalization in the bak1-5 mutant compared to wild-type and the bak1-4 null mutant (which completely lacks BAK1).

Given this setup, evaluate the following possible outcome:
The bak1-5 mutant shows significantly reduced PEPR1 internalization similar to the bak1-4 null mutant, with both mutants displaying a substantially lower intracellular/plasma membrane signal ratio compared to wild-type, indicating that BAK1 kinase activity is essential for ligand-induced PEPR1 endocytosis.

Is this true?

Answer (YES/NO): NO